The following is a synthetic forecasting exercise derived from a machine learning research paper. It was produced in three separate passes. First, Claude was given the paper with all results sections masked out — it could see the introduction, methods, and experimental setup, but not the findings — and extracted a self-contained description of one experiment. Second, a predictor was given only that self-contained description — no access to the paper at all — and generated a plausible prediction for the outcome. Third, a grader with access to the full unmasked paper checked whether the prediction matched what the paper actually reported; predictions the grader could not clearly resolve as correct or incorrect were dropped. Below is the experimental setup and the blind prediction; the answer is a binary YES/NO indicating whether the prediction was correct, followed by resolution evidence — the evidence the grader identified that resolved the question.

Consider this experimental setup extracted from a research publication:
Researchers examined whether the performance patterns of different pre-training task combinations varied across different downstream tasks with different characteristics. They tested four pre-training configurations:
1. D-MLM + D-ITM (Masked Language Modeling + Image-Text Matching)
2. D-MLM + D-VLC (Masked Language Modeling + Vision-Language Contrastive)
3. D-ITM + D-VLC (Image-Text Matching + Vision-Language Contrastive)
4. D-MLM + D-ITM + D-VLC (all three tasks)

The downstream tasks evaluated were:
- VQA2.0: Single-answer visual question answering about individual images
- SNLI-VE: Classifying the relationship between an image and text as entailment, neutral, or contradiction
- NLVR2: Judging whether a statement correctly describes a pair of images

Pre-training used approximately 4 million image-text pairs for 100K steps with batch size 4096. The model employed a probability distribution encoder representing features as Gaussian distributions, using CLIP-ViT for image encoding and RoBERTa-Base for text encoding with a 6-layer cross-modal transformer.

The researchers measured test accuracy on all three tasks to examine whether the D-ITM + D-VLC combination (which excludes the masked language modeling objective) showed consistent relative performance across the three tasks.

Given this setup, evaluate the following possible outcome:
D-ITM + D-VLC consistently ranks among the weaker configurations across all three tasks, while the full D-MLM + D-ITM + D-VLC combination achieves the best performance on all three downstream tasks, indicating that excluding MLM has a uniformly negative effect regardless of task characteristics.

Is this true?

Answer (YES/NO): NO